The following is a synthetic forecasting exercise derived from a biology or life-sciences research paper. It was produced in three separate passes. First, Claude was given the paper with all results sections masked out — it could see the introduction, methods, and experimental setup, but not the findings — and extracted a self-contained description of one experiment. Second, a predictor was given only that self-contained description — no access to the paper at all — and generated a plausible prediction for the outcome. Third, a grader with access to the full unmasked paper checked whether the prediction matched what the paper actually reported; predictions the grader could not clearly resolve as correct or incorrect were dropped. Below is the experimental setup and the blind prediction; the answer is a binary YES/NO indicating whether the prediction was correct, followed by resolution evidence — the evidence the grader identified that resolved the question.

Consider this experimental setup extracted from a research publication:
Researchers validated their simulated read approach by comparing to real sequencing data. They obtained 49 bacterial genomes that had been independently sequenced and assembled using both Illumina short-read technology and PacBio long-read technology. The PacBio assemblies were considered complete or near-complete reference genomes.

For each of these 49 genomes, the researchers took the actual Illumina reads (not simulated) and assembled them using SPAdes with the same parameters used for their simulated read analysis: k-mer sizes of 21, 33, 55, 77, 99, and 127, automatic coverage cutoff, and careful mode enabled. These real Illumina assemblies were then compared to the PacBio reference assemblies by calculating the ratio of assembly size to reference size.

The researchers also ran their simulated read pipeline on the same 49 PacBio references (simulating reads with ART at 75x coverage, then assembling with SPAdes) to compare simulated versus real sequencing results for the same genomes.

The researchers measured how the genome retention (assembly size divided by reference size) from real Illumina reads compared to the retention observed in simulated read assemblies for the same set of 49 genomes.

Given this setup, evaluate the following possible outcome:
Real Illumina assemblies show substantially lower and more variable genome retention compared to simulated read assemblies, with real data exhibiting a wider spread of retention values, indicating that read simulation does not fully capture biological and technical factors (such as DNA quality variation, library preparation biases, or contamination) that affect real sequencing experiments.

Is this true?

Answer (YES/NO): NO